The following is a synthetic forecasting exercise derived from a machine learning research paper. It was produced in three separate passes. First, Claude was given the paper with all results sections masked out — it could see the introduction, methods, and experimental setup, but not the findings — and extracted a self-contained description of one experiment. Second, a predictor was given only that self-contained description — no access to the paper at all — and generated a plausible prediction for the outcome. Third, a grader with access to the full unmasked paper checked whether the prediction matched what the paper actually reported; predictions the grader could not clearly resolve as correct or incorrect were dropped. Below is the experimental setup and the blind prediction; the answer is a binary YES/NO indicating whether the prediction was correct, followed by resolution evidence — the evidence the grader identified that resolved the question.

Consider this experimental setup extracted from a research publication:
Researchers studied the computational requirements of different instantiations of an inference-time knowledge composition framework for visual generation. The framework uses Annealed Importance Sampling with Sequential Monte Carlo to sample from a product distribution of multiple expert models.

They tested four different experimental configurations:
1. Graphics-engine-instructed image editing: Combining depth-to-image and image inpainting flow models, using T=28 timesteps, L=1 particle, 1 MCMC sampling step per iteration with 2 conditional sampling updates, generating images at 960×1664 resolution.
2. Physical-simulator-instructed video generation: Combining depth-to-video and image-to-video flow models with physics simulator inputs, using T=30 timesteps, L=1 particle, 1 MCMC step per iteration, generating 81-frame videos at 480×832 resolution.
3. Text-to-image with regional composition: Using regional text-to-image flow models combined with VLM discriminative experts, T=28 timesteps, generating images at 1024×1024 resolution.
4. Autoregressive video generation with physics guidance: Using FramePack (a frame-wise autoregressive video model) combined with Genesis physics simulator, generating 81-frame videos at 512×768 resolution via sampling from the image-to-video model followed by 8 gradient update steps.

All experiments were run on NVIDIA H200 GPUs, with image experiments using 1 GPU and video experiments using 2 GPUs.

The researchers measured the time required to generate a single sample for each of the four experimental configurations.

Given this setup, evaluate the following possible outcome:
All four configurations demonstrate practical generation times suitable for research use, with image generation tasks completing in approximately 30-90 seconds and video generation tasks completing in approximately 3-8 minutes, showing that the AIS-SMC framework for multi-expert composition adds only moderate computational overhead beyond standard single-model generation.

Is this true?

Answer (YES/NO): NO